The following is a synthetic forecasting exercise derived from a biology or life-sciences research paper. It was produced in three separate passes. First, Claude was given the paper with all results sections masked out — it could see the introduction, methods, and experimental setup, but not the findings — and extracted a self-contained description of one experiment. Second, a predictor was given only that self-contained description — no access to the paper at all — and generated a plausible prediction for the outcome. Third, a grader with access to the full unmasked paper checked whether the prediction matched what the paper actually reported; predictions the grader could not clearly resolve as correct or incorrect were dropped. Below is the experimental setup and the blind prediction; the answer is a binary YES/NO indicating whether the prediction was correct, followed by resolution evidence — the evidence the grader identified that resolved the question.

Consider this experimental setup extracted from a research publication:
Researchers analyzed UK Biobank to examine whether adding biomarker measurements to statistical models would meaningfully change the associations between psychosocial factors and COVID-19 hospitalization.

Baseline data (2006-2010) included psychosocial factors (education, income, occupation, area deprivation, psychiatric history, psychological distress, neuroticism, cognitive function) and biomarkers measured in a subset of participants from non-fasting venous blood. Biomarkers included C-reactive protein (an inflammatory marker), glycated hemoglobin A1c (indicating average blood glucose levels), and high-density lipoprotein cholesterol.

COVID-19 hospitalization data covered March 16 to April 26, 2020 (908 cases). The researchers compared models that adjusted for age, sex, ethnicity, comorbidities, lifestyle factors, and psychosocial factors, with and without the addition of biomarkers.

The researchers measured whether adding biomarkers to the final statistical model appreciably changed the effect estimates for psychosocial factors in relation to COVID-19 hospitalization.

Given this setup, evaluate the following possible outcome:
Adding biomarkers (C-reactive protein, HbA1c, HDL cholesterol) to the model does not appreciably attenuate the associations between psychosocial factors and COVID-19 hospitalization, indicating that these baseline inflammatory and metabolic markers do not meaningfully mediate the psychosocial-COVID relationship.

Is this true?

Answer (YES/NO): YES